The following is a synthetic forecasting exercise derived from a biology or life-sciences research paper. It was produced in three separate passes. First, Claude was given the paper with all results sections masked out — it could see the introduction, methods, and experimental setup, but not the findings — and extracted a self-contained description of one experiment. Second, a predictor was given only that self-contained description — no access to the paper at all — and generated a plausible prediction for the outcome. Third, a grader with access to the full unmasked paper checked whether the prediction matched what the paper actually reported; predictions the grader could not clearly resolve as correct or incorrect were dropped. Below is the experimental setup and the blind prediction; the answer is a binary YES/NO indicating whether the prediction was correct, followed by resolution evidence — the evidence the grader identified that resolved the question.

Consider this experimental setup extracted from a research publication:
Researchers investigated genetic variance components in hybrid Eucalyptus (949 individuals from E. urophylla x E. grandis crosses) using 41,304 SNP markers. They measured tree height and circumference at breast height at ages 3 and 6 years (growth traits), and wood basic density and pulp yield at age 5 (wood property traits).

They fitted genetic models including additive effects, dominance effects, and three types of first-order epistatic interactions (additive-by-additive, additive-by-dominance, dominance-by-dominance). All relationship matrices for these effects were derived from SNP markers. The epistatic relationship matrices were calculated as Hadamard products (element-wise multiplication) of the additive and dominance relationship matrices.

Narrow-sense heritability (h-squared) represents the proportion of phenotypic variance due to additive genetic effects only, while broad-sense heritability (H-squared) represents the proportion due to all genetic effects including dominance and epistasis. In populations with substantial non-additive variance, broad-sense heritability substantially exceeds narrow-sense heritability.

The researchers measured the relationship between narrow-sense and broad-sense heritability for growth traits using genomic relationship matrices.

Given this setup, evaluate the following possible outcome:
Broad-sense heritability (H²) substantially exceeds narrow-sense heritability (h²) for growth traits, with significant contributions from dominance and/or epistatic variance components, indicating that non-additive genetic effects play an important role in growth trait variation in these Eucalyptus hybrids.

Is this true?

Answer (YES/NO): YES